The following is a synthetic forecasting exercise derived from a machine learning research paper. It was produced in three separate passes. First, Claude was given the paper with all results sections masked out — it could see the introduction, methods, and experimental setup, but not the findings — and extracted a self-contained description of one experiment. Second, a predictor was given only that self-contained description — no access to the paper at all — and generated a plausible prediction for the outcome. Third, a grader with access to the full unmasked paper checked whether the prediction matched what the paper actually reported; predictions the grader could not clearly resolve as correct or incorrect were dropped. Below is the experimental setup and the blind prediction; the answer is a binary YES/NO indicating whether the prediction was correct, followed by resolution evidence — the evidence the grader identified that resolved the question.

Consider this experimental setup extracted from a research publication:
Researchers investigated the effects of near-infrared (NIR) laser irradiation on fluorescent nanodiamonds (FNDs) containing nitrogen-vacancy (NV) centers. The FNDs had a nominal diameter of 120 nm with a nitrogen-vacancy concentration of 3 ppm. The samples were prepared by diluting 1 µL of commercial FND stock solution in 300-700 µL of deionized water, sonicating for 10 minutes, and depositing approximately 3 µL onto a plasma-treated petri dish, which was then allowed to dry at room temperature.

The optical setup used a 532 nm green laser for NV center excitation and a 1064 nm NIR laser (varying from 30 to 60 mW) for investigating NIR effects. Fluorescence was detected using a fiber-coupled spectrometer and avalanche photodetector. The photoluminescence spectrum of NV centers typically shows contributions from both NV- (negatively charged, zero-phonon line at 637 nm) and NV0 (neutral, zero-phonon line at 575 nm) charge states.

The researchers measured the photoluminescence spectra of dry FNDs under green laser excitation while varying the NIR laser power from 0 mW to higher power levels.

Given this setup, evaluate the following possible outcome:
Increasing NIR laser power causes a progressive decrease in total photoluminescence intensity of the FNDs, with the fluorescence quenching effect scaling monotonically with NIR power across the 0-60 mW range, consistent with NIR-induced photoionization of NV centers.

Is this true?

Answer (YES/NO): YES